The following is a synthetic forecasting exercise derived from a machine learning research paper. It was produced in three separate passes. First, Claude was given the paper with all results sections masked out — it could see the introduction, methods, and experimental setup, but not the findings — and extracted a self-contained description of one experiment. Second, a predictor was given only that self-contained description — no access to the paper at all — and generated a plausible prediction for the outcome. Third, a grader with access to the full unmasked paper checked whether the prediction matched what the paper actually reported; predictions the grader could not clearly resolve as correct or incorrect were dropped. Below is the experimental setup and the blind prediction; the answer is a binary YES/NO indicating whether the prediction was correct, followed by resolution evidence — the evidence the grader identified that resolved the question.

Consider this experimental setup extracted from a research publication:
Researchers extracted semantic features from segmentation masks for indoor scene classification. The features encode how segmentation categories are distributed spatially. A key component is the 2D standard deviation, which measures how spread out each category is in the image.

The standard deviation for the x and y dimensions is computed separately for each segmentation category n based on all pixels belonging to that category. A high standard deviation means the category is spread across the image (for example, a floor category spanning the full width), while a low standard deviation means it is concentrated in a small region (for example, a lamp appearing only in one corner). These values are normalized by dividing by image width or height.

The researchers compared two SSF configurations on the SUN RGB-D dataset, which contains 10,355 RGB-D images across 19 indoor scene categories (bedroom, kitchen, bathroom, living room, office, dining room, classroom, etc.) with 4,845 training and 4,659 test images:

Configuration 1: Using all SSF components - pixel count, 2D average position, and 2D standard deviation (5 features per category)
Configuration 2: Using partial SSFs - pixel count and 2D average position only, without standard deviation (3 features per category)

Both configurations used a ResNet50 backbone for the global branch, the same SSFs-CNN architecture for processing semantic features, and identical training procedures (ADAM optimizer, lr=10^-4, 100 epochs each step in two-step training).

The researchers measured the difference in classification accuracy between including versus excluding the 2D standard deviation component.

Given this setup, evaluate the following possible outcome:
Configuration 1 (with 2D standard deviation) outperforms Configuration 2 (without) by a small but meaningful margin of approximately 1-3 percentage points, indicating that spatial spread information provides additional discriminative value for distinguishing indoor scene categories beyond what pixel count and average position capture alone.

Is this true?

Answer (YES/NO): NO